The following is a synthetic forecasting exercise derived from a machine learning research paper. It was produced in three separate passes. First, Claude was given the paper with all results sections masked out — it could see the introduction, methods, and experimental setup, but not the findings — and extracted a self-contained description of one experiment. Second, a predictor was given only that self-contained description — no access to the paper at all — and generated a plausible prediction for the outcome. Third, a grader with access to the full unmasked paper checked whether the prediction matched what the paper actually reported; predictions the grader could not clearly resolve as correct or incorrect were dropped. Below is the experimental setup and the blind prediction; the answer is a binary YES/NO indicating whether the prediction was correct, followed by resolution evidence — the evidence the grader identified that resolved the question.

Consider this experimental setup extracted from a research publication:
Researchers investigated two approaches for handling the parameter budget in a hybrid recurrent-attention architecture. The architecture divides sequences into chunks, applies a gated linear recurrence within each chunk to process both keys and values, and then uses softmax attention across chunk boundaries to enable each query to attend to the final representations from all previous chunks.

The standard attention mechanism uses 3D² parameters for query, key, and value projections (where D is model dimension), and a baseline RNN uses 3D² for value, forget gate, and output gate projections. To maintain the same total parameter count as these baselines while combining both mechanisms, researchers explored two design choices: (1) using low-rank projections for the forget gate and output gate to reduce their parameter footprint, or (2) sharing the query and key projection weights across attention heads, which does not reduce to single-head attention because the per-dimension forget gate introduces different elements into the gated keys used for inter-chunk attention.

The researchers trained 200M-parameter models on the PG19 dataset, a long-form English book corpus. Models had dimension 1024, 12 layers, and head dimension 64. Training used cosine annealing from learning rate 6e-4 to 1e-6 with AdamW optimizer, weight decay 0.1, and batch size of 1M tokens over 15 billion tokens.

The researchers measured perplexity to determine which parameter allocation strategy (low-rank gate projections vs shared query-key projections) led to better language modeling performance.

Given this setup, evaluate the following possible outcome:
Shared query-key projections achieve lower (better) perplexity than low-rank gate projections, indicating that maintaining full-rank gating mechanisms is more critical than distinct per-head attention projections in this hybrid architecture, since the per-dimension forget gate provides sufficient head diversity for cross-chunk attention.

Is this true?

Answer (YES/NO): YES